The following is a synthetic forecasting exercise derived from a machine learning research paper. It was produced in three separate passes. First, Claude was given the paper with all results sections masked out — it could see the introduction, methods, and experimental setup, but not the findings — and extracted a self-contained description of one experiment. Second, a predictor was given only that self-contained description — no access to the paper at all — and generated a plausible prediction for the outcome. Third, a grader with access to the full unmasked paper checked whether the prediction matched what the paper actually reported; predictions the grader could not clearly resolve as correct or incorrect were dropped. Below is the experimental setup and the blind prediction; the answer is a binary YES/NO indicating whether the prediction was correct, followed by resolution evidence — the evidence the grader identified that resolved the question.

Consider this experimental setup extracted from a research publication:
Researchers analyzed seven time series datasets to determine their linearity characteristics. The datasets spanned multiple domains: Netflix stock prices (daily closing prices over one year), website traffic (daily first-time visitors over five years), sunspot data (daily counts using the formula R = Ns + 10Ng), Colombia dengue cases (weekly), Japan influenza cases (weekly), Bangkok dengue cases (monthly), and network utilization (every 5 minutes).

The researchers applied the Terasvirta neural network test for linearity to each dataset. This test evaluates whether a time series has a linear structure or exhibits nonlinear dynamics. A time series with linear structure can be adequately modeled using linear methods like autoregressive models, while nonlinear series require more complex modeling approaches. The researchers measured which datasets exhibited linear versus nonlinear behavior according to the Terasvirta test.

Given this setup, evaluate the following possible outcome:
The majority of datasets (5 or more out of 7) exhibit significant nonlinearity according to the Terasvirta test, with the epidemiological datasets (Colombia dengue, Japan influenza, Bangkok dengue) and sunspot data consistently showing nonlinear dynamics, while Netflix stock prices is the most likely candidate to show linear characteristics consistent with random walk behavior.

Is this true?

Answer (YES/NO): NO